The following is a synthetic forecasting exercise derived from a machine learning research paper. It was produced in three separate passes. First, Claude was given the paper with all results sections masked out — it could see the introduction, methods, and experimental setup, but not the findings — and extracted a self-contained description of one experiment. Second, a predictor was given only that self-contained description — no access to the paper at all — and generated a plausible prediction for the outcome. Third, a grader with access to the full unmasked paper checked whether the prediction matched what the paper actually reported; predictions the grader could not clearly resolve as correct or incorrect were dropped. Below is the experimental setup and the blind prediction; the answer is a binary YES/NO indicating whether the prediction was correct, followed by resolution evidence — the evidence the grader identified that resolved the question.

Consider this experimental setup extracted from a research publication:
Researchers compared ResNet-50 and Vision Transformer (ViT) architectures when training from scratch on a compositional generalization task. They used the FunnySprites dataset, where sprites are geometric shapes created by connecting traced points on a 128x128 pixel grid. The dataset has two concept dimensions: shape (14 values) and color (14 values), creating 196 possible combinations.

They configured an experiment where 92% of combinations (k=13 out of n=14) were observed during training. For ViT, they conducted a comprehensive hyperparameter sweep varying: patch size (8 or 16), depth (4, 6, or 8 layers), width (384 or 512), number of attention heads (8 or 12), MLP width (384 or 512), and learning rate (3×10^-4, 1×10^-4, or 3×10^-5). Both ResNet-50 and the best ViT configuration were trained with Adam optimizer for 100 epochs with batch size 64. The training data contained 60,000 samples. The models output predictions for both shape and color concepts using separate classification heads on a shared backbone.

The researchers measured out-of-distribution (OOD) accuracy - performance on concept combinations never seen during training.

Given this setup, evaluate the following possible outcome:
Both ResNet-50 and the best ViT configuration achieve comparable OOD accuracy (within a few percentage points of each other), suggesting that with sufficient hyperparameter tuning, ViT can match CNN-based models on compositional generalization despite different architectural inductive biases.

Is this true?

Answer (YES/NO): NO